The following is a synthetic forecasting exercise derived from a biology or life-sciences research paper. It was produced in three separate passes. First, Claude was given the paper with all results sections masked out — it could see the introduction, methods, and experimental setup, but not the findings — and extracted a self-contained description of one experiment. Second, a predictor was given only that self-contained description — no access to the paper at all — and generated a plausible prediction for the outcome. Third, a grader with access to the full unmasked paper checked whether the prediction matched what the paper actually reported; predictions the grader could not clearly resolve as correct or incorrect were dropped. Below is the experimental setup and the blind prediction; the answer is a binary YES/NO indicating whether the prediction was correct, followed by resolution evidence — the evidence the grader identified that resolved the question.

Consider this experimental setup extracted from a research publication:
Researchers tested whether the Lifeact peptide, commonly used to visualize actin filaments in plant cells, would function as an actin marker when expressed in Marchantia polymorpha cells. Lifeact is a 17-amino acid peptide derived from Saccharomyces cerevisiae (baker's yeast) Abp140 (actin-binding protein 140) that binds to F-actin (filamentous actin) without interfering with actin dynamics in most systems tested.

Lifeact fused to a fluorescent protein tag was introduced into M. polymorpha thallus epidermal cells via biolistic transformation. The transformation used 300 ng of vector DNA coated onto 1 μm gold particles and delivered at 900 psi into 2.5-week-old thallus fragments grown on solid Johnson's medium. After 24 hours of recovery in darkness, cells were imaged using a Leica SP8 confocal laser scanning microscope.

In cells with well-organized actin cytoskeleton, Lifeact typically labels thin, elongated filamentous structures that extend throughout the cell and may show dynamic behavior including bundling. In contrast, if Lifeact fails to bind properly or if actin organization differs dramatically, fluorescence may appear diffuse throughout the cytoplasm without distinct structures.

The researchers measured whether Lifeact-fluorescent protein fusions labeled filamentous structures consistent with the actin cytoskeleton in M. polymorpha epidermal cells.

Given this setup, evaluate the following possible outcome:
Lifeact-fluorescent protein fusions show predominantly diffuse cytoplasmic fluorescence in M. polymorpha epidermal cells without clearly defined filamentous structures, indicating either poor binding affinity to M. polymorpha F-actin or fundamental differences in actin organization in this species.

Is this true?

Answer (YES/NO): NO